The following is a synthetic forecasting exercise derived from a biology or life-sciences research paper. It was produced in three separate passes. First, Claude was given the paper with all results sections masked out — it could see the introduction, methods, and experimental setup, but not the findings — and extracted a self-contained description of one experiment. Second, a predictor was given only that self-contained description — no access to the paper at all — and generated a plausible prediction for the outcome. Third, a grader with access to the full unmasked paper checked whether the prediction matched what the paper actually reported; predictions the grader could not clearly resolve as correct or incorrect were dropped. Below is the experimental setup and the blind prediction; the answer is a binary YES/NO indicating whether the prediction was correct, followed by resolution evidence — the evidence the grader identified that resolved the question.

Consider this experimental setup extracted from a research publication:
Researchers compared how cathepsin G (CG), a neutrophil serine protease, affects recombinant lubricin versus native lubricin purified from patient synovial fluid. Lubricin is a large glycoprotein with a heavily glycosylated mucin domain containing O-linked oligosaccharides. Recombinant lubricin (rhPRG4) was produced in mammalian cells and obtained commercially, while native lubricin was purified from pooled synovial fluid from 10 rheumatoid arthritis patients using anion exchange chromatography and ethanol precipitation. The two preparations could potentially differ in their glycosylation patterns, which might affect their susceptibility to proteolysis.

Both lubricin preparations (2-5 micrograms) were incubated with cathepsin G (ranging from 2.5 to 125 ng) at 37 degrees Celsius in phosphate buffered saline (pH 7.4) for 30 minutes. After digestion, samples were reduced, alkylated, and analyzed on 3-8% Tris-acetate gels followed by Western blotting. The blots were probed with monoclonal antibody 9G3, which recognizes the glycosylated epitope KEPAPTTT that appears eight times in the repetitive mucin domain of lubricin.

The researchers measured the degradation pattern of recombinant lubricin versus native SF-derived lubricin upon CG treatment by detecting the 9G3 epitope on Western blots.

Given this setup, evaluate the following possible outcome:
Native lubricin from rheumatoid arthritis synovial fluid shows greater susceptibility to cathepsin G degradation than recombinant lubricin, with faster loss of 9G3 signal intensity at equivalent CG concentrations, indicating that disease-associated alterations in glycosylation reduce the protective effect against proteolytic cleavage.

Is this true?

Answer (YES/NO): NO